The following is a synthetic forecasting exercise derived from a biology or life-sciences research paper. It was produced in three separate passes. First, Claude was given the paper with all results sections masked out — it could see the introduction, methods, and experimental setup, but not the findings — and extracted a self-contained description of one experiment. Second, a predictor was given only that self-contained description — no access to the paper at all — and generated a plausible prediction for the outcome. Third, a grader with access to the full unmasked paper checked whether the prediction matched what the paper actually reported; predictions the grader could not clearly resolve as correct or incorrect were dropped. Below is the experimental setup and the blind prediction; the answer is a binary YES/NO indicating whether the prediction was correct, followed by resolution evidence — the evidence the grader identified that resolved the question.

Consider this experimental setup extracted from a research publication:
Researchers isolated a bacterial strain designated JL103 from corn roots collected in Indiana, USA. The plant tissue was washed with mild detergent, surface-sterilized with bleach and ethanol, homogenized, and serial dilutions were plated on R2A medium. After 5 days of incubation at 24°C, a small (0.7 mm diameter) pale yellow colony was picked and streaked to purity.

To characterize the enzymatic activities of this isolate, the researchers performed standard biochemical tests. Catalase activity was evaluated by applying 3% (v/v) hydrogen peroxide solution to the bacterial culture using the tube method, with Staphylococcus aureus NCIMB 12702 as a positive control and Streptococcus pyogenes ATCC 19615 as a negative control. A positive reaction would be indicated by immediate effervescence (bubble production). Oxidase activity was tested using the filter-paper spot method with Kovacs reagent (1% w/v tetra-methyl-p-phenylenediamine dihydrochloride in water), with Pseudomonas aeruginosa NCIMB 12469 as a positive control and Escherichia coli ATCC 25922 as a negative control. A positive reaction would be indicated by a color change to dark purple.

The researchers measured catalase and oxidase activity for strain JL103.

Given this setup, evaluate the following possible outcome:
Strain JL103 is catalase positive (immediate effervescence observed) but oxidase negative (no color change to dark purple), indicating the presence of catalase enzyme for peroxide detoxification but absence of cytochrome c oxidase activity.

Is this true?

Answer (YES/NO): NO